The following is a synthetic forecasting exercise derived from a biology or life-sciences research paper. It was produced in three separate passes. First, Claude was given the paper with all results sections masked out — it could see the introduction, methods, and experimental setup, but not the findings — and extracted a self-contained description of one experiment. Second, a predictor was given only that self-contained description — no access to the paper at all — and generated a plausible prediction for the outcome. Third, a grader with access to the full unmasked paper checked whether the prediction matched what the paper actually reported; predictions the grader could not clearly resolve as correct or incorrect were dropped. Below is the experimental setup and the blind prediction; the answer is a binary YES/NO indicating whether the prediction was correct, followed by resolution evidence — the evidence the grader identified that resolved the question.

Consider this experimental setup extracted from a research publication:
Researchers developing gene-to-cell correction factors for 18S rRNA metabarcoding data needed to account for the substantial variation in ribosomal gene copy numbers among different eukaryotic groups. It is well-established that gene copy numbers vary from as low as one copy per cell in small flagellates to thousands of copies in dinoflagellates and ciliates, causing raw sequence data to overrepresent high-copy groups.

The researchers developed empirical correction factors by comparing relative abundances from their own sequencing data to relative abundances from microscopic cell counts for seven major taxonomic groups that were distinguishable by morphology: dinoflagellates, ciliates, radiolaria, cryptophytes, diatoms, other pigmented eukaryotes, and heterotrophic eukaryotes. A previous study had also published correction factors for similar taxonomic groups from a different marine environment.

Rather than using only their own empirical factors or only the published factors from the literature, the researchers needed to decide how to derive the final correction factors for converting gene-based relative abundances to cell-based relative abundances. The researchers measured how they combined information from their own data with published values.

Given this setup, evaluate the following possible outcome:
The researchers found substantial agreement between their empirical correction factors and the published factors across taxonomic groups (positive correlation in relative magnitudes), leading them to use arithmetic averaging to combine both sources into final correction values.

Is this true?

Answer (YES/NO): NO